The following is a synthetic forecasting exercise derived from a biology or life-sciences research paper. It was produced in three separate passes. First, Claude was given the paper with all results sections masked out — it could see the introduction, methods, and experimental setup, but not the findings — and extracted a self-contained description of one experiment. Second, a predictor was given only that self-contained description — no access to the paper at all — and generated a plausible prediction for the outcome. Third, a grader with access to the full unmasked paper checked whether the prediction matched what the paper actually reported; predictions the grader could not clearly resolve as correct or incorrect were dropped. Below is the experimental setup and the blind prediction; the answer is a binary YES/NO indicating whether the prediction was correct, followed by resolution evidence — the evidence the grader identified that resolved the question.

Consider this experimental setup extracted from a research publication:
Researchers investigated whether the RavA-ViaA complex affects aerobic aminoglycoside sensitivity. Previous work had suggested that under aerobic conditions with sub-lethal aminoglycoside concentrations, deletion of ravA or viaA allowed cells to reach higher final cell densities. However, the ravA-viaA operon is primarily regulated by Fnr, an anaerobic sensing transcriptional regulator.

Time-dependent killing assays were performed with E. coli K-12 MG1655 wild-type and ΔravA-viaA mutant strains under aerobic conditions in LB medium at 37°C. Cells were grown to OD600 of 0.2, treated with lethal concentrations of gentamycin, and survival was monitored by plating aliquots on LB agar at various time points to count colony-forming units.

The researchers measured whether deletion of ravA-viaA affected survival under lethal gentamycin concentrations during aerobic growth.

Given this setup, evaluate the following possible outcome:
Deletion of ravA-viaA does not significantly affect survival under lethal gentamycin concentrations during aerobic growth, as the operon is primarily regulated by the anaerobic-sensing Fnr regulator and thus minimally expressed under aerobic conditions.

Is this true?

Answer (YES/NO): YES